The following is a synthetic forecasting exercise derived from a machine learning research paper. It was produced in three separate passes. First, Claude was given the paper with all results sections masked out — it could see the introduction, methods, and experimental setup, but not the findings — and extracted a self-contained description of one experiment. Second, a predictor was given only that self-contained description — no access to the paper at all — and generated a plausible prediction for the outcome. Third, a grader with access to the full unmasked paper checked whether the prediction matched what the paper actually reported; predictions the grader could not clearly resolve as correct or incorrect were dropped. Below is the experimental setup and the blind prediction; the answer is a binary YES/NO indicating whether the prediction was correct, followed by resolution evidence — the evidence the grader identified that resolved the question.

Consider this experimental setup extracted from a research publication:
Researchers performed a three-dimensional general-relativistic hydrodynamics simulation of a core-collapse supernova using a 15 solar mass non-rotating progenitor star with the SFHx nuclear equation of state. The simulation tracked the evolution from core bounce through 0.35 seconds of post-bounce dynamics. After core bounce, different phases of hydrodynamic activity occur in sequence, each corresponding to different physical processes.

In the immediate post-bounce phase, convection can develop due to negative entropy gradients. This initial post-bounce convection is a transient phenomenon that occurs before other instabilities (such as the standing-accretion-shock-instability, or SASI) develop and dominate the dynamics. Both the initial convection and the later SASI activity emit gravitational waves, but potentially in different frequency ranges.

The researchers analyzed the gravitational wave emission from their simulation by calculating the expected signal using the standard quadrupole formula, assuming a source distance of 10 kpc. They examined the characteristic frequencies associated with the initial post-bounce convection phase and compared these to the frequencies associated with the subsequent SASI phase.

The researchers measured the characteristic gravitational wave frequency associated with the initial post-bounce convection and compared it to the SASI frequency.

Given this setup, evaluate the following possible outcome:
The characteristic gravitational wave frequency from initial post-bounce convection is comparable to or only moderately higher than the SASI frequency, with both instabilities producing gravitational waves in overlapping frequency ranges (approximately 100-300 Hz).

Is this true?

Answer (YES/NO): YES